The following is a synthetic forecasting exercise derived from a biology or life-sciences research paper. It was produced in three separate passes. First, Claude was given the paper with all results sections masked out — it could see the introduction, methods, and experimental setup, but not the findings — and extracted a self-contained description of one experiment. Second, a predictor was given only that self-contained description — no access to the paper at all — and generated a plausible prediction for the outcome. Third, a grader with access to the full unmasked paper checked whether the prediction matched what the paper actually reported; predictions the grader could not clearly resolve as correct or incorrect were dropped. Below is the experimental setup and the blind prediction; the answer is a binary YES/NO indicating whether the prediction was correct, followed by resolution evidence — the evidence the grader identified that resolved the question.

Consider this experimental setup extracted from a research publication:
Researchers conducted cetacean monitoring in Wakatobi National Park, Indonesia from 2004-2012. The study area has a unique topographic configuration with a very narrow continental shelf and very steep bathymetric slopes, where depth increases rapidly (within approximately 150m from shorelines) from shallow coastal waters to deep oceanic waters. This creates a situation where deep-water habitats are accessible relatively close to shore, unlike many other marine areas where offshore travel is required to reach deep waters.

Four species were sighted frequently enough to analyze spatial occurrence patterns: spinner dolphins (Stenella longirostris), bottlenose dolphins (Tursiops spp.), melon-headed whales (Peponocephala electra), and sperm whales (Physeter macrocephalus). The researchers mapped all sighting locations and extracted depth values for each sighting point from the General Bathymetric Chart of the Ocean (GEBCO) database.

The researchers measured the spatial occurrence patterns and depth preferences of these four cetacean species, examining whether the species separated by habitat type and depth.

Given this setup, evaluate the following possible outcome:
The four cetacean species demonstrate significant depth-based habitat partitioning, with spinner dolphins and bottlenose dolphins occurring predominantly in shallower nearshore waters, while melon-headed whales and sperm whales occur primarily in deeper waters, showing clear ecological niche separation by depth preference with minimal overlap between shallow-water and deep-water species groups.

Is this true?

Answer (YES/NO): YES